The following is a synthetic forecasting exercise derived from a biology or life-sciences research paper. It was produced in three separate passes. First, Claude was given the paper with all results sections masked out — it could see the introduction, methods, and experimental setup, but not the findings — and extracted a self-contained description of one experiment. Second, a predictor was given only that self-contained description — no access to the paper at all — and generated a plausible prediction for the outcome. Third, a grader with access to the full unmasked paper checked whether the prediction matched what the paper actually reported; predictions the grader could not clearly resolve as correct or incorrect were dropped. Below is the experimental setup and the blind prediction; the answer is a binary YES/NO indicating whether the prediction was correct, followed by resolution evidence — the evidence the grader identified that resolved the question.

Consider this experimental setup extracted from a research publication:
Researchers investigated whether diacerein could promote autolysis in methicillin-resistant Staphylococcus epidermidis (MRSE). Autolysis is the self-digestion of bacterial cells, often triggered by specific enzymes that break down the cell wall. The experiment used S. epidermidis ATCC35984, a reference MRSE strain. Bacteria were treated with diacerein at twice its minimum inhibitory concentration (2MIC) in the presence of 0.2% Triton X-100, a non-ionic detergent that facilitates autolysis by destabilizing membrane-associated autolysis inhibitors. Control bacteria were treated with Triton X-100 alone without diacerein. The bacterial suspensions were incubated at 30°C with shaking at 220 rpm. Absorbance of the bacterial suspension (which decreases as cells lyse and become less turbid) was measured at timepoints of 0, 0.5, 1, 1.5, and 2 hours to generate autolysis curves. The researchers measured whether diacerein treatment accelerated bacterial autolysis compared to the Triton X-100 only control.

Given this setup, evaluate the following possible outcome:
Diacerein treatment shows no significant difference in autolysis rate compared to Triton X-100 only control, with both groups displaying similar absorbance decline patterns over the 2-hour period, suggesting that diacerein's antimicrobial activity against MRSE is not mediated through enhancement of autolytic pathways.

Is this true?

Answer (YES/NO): NO